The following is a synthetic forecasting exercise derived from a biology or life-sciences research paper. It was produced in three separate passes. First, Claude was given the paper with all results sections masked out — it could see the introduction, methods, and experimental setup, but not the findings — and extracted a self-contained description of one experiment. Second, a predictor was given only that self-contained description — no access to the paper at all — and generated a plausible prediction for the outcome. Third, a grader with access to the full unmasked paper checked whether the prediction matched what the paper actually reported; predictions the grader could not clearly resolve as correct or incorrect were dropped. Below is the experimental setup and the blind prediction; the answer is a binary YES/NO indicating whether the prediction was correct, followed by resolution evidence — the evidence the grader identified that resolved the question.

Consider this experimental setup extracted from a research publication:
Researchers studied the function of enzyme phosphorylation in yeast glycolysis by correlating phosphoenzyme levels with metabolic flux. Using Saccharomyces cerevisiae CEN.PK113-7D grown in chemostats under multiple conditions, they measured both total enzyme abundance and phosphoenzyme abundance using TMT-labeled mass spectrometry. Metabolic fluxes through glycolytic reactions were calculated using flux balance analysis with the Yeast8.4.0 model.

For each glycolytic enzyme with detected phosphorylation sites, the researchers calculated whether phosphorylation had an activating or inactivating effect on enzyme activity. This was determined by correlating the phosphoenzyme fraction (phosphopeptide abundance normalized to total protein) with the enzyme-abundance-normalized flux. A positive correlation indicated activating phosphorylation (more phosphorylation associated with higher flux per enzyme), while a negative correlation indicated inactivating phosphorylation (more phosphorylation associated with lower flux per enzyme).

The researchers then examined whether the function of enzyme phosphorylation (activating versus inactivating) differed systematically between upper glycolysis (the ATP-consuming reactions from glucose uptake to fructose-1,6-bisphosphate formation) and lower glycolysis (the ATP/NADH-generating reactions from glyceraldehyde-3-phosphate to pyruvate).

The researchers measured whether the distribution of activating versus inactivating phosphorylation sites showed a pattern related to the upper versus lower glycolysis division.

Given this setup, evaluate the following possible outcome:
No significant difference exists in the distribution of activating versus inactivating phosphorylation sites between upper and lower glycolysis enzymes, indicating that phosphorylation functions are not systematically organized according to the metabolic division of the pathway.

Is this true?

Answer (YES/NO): NO